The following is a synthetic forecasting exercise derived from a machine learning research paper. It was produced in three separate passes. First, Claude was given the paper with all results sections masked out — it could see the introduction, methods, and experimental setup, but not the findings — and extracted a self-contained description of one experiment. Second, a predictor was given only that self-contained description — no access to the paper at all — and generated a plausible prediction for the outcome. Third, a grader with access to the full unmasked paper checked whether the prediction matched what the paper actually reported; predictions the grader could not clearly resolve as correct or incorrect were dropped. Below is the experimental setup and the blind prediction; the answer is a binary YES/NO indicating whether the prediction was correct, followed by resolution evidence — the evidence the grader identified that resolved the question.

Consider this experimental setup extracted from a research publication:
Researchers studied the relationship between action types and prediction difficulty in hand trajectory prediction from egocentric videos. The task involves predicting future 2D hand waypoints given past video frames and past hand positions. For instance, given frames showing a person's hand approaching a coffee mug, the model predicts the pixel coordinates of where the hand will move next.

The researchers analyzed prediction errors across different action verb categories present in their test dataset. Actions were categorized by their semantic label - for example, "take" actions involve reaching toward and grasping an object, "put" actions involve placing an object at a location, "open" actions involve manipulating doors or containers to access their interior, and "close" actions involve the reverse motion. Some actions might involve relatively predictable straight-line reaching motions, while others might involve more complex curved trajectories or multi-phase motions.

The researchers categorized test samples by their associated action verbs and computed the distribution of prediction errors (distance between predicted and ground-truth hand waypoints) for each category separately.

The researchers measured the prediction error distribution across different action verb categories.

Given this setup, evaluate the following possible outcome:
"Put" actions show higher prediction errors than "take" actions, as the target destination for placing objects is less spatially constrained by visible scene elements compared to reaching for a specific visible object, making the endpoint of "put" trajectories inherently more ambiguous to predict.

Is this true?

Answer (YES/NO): NO